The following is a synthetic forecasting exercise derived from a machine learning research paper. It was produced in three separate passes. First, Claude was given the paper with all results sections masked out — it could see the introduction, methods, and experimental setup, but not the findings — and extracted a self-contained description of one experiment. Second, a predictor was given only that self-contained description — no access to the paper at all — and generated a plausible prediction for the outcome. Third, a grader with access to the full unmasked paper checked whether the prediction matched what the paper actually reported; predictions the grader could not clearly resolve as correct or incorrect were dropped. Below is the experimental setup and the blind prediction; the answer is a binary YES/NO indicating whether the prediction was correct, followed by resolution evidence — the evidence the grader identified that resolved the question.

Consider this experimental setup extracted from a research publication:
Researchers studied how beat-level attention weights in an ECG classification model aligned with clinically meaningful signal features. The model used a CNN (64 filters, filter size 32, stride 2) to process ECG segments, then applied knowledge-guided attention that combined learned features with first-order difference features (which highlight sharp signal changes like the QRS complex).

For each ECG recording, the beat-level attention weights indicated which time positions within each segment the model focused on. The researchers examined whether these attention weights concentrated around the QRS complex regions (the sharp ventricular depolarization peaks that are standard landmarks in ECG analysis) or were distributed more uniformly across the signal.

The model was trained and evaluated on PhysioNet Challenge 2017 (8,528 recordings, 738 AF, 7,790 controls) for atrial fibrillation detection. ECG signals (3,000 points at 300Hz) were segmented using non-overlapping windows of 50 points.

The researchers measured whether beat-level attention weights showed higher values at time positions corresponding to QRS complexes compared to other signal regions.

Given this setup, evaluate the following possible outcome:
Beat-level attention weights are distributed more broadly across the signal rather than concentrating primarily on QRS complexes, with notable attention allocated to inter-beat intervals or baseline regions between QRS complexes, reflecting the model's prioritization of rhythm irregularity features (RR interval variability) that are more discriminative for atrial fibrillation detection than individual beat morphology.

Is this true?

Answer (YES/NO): NO